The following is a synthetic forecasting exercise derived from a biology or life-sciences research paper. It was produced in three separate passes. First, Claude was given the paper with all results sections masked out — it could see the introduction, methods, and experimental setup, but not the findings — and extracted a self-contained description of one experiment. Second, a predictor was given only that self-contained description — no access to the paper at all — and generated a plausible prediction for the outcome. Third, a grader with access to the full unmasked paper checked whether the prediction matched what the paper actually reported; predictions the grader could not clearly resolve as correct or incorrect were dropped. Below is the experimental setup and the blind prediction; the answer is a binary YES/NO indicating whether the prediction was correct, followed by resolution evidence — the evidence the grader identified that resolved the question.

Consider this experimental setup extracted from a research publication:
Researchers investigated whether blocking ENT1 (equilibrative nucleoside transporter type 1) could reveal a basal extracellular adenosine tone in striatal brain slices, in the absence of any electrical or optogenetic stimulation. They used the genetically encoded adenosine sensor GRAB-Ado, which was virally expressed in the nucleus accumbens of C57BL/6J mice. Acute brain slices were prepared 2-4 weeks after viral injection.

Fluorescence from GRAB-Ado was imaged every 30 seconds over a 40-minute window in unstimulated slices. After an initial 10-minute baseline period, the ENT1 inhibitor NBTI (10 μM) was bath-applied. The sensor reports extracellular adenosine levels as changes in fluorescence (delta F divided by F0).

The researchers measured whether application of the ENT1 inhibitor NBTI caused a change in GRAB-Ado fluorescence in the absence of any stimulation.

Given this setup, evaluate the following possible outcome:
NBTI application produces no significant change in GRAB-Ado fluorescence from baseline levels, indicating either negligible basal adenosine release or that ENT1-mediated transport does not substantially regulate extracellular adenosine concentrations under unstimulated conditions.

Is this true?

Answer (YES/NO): NO